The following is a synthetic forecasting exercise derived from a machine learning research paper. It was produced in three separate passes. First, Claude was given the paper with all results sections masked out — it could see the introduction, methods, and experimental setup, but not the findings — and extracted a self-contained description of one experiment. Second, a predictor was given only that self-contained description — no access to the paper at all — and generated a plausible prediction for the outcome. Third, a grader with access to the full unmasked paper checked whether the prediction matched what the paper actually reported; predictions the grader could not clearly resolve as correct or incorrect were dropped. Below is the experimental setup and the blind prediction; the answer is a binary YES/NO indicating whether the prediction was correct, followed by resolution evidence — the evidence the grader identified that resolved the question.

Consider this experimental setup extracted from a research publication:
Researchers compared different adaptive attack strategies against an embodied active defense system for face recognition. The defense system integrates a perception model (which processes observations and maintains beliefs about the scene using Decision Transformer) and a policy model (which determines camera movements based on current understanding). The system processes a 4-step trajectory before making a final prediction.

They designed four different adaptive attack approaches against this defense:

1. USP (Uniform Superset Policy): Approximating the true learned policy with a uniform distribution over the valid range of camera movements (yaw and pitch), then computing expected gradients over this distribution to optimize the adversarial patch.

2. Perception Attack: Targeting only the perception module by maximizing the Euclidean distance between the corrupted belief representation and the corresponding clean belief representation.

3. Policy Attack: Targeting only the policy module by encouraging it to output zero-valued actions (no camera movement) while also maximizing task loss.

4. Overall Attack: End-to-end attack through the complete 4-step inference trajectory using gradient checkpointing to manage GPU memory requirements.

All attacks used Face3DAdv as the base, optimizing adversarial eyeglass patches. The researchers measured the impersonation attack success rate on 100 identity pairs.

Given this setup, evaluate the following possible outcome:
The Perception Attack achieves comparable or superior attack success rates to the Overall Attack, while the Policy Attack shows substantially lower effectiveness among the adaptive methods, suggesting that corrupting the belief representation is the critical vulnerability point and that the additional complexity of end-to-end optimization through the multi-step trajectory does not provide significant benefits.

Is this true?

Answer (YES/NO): NO